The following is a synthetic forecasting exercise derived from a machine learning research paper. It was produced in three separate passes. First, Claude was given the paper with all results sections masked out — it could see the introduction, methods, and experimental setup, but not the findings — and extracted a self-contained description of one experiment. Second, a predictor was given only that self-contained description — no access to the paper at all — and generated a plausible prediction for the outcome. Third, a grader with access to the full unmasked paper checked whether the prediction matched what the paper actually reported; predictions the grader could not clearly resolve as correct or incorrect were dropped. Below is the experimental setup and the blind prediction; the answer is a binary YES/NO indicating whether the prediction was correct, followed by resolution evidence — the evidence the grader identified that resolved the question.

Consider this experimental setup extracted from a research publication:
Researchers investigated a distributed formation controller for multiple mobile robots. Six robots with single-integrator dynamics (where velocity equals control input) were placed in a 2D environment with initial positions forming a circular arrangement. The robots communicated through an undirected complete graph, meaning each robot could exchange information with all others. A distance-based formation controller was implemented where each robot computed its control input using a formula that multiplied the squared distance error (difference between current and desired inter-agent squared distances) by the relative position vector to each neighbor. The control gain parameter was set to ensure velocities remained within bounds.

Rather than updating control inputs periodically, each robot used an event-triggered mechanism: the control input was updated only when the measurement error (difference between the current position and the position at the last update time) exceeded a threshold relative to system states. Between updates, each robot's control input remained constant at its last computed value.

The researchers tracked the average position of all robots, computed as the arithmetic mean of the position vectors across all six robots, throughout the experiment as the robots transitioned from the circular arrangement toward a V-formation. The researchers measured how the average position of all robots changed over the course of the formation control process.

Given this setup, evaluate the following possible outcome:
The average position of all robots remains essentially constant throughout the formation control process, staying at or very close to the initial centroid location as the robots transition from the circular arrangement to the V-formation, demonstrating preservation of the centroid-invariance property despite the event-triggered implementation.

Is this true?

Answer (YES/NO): YES